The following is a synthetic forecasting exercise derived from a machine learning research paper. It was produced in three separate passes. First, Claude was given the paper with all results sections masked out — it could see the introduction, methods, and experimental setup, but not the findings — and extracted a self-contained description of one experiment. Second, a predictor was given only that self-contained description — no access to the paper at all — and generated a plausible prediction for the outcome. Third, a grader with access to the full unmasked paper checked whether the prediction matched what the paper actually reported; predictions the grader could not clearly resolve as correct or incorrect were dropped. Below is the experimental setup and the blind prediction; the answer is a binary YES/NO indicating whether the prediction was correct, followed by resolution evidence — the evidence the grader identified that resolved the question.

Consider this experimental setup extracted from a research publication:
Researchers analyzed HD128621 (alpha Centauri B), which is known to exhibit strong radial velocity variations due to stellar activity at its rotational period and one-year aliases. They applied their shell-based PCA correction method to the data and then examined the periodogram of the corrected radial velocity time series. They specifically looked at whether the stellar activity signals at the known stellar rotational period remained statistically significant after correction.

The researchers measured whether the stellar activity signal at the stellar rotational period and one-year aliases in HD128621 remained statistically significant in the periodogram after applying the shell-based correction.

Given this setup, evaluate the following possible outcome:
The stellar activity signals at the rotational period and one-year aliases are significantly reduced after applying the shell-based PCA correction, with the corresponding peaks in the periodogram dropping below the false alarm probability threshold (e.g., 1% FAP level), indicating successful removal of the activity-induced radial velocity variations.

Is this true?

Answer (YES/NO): YES